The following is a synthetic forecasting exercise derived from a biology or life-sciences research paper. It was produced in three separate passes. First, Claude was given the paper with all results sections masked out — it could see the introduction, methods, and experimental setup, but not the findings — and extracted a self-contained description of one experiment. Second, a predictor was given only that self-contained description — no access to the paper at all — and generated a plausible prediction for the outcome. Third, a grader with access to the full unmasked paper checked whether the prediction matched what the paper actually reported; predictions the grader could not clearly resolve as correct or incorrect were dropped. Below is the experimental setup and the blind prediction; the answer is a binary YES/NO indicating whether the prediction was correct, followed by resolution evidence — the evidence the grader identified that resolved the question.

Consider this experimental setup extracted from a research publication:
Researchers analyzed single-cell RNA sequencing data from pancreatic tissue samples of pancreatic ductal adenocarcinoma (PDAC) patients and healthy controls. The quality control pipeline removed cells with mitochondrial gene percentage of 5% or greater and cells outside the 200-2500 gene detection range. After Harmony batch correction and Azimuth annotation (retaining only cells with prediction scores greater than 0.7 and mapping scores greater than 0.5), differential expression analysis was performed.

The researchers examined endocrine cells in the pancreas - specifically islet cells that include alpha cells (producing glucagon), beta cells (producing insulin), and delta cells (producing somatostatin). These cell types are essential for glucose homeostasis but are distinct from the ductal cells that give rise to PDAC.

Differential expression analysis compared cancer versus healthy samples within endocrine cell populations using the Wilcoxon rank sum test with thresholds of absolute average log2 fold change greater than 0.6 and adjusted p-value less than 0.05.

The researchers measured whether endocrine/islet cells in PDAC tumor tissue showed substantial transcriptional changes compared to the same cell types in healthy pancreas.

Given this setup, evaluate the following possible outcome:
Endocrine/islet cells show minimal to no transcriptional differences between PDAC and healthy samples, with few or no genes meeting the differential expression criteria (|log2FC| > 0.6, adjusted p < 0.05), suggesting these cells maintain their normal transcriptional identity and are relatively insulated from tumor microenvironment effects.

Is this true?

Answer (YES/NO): NO